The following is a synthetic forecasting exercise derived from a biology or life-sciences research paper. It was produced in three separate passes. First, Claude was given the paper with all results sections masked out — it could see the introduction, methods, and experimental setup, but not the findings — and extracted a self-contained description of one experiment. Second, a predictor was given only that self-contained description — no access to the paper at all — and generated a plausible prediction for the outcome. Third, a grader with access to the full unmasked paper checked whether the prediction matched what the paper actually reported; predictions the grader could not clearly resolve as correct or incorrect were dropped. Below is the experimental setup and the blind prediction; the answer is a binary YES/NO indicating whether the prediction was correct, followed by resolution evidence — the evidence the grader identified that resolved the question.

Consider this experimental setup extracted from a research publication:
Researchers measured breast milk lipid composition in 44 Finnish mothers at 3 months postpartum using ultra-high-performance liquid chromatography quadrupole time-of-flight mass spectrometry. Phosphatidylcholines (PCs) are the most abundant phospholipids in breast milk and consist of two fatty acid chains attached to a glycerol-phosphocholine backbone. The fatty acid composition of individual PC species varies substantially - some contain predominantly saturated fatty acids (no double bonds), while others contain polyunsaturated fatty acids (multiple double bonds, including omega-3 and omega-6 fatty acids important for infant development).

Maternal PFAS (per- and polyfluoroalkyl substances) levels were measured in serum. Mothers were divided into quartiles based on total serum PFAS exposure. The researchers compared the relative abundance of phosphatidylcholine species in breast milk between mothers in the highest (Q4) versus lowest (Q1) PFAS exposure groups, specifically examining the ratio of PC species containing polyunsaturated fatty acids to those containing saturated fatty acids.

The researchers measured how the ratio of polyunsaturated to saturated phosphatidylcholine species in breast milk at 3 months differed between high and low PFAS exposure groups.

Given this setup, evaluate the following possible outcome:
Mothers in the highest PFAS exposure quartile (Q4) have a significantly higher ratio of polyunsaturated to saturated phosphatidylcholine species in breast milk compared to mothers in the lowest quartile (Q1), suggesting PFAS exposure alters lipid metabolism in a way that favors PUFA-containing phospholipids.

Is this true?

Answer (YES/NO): NO